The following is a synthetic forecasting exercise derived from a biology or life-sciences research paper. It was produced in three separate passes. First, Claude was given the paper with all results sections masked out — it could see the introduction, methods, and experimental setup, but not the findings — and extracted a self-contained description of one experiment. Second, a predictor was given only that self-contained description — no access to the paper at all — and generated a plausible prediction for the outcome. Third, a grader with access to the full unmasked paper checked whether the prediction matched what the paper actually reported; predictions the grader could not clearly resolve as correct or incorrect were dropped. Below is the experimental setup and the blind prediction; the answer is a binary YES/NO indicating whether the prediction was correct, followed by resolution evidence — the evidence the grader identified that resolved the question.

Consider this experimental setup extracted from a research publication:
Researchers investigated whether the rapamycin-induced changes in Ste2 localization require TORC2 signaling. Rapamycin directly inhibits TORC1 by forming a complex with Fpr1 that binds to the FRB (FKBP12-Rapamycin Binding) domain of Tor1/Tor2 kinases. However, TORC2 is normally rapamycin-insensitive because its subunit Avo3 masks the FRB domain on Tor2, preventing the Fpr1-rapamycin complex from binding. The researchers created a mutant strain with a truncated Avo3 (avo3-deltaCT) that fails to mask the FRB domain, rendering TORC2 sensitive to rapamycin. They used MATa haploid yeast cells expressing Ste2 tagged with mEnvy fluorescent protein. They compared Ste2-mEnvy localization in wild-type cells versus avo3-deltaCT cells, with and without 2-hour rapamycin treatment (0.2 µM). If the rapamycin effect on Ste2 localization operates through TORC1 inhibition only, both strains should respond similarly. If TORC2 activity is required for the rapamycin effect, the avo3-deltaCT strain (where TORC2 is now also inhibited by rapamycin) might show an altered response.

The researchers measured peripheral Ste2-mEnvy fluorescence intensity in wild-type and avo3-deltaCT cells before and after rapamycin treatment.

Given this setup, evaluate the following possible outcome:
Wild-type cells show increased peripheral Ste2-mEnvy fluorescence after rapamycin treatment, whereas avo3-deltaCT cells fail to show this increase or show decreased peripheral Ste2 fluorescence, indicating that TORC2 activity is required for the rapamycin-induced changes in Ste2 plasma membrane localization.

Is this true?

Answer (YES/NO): NO